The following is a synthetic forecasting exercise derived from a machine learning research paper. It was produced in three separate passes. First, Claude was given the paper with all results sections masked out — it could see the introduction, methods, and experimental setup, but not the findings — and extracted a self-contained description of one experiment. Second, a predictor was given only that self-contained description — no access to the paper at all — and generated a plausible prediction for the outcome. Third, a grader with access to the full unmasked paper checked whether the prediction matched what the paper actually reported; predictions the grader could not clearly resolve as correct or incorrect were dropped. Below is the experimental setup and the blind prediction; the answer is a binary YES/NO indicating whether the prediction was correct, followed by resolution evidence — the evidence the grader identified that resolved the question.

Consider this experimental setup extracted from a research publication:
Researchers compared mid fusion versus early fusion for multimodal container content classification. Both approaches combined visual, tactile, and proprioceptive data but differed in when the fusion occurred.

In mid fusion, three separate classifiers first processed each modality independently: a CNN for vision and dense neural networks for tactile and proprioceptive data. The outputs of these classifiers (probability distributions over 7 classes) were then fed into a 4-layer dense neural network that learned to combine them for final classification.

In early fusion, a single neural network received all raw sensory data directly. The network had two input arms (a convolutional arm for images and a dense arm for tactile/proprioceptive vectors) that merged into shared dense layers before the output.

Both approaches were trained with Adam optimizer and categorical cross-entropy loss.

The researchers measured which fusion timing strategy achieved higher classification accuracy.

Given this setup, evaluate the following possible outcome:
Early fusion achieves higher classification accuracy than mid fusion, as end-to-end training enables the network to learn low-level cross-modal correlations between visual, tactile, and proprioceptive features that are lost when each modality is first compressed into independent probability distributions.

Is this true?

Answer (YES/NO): NO